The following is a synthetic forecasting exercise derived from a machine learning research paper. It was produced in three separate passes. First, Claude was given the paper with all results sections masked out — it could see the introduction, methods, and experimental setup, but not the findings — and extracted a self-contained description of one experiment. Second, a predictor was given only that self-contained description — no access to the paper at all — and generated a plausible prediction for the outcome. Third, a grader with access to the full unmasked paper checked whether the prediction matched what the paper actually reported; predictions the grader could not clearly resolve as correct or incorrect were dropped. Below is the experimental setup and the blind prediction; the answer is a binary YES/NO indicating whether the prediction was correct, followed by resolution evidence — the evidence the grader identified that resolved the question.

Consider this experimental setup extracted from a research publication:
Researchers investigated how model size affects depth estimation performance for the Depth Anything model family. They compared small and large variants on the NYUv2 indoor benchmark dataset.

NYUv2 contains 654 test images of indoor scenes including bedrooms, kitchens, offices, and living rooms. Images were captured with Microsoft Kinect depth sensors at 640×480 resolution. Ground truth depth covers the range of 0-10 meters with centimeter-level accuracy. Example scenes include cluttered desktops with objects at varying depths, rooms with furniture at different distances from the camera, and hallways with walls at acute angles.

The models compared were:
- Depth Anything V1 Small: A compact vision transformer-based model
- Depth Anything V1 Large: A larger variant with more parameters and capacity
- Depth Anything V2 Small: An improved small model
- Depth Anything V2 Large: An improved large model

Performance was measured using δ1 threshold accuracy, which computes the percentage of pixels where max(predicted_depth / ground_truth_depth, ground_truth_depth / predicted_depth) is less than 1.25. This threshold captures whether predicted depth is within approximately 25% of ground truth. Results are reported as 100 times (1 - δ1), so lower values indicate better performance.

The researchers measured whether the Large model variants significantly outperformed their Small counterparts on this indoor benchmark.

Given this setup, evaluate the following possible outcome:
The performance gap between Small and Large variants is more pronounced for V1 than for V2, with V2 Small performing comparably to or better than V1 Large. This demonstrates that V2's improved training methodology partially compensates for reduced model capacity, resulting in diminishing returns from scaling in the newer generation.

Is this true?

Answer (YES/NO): NO